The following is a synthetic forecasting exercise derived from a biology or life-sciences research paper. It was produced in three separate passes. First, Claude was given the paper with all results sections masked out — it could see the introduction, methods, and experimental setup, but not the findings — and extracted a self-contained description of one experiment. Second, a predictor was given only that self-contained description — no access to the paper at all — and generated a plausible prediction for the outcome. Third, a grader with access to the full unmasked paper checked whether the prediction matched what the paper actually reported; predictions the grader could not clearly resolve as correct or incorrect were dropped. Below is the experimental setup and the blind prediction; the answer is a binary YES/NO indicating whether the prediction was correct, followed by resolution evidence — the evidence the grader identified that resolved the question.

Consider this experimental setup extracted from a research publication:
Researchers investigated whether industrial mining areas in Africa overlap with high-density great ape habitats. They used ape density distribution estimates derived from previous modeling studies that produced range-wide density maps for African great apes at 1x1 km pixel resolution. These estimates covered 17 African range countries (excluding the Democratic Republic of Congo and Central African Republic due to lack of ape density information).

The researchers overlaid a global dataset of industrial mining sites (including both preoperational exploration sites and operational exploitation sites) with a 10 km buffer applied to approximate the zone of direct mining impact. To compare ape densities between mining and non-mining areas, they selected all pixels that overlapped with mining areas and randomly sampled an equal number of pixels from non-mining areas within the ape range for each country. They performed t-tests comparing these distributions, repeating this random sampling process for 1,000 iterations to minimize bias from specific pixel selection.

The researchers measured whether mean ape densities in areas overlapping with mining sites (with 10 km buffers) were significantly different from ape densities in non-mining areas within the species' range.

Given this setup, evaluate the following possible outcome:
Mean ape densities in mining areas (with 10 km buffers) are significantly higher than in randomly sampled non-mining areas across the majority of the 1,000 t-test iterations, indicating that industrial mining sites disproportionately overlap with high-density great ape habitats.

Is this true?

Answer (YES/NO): NO